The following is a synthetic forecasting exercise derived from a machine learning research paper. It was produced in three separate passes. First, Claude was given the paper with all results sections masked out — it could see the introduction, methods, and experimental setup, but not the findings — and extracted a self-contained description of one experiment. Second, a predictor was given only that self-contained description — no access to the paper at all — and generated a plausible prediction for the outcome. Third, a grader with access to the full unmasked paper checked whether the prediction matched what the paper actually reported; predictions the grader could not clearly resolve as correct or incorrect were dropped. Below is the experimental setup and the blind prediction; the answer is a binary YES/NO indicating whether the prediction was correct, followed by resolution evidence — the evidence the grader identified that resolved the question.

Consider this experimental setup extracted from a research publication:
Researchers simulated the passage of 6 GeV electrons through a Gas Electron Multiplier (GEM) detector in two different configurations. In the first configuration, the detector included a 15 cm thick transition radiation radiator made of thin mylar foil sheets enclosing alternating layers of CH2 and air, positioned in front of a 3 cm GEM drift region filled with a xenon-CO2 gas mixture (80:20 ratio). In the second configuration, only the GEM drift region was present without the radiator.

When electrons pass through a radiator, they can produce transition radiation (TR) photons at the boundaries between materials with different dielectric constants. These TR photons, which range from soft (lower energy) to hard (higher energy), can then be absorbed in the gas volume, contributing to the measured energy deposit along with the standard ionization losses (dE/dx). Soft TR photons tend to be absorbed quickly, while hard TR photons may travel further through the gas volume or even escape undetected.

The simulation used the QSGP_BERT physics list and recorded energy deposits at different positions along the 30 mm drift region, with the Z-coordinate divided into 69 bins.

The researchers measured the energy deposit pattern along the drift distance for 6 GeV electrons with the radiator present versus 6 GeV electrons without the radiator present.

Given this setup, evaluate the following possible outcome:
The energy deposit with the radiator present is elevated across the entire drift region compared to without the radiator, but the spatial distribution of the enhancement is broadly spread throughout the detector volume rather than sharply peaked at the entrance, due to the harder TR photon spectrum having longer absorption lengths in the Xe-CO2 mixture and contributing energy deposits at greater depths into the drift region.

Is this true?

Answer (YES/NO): NO